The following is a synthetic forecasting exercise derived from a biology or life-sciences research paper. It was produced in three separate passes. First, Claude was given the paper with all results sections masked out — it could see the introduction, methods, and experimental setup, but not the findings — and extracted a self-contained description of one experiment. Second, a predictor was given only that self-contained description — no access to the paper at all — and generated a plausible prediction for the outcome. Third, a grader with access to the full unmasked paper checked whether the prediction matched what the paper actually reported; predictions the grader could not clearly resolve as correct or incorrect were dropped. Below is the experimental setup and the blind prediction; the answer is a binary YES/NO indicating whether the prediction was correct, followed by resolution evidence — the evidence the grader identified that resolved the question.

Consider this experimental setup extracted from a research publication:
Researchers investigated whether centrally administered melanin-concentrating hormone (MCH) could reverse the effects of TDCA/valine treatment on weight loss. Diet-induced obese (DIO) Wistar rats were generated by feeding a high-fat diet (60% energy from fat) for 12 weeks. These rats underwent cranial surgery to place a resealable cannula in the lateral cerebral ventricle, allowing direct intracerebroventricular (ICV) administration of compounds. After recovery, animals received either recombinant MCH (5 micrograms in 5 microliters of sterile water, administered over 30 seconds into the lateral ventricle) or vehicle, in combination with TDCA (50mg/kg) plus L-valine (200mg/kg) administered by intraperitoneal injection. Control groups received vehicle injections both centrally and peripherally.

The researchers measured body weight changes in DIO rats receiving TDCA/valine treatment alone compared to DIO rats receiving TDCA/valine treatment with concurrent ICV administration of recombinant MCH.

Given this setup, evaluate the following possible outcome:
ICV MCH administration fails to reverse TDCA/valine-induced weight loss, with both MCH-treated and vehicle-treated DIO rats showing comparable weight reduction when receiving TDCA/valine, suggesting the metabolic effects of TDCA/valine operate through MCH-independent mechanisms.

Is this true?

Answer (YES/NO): NO